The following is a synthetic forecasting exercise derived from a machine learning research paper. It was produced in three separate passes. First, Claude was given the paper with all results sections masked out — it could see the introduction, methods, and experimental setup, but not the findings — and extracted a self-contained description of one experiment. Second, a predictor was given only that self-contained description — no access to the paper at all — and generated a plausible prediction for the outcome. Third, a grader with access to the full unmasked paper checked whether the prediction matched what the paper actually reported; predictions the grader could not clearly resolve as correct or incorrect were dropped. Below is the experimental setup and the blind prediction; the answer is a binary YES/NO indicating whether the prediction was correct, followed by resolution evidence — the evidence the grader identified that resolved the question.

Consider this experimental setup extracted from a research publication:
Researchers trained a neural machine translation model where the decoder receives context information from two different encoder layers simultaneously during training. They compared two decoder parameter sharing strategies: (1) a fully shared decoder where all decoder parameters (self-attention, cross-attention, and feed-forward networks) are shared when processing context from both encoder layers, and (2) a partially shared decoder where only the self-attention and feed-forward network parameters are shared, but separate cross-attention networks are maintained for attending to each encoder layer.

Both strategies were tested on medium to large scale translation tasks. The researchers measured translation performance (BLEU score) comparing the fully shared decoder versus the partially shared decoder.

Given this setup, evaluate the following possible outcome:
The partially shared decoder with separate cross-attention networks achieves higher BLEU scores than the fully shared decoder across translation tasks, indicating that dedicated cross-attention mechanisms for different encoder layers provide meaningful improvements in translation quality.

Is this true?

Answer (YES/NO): NO